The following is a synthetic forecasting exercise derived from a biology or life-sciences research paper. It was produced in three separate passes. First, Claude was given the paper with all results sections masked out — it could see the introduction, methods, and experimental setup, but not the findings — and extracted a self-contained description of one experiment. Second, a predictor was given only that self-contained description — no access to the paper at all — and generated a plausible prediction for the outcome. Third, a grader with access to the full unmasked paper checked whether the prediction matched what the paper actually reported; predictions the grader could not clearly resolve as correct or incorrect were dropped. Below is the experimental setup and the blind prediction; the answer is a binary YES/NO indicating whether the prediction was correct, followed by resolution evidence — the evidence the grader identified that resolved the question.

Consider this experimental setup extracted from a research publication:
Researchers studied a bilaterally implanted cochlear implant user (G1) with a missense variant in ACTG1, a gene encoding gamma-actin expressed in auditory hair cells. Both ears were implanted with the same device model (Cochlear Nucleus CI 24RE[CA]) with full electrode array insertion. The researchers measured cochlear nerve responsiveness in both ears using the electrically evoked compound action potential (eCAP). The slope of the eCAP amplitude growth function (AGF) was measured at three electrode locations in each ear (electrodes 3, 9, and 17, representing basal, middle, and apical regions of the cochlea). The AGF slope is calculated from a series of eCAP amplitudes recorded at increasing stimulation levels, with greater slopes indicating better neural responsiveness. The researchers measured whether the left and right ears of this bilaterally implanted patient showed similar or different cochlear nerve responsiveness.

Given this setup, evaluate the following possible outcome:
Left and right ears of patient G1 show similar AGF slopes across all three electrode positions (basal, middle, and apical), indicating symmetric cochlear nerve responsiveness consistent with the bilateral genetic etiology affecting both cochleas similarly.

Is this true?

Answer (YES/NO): YES